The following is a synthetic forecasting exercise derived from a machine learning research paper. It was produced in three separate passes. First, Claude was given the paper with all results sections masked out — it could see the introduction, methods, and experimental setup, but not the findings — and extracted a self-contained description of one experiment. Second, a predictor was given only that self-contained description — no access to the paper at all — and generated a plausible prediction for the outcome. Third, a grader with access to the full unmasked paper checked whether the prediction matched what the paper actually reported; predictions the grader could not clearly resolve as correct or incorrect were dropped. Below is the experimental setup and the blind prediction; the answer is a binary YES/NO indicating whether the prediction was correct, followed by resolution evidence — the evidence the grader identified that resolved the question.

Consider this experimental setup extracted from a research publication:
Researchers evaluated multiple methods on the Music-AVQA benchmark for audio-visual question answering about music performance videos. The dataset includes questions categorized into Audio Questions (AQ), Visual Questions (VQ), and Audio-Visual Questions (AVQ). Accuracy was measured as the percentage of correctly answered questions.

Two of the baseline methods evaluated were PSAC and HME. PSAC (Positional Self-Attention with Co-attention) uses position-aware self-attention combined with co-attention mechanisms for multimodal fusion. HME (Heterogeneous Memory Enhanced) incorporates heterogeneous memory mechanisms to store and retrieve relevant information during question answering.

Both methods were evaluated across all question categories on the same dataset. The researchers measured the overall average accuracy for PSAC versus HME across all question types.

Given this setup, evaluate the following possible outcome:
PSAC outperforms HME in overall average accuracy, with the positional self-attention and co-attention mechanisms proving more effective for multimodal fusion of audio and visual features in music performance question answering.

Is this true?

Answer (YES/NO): YES